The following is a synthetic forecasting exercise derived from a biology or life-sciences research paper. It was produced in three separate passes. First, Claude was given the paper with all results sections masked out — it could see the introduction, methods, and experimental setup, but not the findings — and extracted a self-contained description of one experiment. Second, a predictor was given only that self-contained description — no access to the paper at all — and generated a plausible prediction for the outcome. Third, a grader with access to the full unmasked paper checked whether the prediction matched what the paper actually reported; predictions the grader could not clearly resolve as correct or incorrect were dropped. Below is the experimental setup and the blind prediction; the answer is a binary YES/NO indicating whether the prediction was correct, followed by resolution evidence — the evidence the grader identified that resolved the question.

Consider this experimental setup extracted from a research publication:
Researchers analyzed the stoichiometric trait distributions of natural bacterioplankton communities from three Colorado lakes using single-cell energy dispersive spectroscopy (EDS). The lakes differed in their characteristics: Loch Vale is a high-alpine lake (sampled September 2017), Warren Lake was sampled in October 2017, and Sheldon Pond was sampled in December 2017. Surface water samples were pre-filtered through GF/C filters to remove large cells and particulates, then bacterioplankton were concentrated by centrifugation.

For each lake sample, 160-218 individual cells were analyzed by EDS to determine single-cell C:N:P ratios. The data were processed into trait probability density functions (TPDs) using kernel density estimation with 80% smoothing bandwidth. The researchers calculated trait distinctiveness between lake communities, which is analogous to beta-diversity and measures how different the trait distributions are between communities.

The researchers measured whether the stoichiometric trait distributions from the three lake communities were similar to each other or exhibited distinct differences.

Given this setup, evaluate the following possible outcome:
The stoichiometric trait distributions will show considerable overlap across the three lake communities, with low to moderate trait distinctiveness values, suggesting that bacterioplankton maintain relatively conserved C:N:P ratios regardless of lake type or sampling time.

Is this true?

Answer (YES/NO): NO